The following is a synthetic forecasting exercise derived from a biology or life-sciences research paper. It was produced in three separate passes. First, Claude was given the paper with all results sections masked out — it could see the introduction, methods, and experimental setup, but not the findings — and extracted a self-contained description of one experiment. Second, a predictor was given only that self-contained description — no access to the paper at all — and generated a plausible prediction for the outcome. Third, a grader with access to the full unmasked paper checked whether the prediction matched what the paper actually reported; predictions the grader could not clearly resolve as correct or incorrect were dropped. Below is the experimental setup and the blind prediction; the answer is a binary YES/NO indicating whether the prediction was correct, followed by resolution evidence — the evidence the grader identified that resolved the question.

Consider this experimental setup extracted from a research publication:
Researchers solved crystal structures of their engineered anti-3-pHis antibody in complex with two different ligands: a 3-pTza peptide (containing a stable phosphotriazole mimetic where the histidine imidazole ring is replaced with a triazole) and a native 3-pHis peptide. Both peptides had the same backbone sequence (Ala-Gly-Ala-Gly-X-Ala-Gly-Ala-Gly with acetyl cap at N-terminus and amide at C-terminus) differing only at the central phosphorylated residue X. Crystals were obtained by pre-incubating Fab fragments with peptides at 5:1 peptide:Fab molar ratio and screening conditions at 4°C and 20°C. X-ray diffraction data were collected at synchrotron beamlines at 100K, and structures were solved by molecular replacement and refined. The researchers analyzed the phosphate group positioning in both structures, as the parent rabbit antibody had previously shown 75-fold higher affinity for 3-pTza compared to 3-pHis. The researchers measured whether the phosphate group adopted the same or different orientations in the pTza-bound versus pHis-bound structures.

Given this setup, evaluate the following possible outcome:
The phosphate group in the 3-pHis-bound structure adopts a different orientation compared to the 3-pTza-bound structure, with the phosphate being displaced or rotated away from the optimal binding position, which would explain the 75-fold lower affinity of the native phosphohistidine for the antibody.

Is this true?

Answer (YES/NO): NO